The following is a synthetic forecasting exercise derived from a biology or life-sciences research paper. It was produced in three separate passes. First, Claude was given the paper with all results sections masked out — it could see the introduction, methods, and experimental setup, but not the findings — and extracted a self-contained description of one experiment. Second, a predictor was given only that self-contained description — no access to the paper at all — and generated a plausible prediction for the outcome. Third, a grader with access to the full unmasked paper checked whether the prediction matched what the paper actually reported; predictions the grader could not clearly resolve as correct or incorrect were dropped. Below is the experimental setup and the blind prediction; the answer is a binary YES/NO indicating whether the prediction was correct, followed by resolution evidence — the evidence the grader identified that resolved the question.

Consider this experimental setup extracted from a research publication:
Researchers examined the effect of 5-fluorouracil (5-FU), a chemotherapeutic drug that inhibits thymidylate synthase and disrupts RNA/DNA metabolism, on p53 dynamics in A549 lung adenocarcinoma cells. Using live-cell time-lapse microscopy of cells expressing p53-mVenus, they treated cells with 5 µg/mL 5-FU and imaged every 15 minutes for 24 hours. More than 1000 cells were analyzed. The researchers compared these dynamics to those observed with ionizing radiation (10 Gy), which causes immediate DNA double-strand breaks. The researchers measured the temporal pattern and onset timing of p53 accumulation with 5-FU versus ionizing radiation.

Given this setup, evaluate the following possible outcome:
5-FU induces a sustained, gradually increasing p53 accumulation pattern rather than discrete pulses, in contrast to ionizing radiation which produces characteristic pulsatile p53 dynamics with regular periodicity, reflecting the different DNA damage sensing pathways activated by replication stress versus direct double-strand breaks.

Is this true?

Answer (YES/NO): YES